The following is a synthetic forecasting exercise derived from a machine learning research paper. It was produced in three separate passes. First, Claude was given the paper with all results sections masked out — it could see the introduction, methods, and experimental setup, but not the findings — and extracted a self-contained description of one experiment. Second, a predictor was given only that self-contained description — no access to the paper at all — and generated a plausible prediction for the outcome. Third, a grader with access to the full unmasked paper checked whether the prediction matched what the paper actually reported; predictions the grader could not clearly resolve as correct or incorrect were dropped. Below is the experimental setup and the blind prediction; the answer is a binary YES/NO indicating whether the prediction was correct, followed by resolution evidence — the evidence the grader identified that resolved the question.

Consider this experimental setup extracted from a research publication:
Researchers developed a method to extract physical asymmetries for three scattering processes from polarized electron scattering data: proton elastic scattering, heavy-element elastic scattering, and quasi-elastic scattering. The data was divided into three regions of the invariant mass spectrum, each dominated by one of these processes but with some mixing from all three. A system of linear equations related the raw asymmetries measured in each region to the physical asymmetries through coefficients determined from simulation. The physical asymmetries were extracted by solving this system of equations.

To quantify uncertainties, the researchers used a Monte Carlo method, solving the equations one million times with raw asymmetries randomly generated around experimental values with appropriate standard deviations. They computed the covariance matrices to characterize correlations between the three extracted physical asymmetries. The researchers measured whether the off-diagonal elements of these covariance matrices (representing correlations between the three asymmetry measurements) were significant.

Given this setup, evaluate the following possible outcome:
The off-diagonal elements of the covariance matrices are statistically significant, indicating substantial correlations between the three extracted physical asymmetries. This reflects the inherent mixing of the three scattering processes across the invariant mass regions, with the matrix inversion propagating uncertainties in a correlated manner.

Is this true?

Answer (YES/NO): YES